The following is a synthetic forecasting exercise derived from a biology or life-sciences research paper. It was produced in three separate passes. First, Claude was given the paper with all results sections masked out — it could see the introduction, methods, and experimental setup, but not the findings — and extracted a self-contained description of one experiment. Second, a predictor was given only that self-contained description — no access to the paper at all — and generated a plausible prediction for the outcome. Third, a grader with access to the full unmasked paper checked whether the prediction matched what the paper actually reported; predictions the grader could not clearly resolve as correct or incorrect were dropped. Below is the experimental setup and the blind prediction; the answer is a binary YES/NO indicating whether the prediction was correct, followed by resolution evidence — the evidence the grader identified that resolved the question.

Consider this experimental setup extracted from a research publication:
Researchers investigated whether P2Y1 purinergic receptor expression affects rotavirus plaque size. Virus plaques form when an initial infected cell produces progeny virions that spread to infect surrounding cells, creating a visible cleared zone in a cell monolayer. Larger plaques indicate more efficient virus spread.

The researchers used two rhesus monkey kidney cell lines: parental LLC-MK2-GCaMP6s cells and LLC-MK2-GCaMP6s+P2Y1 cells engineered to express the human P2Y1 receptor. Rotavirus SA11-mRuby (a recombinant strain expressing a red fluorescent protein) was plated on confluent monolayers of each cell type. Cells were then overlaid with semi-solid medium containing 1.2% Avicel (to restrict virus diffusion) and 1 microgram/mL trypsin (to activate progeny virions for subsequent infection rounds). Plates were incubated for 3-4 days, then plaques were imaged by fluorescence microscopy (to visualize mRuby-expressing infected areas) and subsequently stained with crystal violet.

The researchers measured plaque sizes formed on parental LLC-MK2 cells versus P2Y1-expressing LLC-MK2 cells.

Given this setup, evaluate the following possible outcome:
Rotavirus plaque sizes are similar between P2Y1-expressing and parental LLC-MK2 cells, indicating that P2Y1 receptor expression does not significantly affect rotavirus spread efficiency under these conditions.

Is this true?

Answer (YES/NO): NO